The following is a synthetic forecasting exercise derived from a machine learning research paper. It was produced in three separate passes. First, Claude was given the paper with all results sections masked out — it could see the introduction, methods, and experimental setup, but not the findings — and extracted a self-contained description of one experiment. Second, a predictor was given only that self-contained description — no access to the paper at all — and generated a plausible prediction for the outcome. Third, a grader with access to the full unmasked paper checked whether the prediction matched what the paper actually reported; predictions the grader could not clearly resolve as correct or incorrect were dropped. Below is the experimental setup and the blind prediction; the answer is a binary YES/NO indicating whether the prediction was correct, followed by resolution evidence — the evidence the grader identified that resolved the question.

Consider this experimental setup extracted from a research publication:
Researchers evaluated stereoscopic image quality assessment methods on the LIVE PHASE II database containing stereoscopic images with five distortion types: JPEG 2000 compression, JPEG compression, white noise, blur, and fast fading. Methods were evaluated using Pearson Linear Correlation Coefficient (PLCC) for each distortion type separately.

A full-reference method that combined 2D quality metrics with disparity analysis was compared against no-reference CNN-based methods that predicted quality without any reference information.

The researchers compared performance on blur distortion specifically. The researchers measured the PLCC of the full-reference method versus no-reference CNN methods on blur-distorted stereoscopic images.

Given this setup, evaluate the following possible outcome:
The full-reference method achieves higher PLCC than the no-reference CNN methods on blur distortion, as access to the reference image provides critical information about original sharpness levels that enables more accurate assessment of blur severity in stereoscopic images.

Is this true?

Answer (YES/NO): NO